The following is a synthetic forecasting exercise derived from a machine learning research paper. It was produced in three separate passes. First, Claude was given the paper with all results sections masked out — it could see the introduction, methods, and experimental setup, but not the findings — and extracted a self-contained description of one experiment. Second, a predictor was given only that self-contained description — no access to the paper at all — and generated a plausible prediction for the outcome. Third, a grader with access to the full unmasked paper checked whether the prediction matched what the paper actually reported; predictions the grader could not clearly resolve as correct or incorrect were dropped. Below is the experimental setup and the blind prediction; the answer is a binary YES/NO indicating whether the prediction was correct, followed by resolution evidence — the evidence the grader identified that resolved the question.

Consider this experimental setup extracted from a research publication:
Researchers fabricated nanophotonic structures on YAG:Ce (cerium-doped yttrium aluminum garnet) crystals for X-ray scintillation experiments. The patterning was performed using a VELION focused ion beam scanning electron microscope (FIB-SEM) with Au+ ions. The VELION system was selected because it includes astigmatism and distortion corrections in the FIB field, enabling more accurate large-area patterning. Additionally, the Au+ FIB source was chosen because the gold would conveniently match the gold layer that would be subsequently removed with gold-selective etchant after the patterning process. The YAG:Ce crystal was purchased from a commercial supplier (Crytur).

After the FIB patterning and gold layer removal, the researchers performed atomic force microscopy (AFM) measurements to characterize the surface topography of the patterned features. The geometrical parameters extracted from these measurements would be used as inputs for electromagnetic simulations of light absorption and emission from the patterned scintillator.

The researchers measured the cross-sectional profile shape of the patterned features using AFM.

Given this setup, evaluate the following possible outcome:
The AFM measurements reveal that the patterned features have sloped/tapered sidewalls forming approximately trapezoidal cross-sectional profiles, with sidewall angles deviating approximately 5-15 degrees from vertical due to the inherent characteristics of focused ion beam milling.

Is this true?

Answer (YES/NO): NO